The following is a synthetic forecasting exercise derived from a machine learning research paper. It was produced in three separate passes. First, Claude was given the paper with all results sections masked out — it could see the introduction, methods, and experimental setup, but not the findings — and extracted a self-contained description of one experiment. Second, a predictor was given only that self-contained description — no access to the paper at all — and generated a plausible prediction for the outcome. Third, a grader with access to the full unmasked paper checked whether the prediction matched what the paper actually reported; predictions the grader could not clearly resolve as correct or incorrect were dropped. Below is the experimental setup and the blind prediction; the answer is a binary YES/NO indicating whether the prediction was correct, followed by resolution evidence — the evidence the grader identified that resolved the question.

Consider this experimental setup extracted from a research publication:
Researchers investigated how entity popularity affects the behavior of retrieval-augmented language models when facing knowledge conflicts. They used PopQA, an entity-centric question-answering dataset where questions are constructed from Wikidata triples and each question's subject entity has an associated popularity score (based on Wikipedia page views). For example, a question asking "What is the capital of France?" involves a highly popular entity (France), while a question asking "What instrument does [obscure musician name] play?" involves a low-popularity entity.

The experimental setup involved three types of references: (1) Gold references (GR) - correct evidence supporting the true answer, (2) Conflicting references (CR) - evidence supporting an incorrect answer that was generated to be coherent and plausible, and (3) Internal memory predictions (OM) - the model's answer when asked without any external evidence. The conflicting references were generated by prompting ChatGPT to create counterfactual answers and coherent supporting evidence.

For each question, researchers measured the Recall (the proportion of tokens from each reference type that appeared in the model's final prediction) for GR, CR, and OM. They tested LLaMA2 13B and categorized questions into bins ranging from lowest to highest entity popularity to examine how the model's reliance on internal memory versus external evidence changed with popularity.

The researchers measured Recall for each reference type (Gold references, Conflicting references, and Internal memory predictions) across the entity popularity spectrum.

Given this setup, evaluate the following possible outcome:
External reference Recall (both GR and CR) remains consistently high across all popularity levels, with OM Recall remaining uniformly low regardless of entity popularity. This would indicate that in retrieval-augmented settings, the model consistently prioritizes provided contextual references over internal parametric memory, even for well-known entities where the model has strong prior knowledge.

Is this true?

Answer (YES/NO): NO